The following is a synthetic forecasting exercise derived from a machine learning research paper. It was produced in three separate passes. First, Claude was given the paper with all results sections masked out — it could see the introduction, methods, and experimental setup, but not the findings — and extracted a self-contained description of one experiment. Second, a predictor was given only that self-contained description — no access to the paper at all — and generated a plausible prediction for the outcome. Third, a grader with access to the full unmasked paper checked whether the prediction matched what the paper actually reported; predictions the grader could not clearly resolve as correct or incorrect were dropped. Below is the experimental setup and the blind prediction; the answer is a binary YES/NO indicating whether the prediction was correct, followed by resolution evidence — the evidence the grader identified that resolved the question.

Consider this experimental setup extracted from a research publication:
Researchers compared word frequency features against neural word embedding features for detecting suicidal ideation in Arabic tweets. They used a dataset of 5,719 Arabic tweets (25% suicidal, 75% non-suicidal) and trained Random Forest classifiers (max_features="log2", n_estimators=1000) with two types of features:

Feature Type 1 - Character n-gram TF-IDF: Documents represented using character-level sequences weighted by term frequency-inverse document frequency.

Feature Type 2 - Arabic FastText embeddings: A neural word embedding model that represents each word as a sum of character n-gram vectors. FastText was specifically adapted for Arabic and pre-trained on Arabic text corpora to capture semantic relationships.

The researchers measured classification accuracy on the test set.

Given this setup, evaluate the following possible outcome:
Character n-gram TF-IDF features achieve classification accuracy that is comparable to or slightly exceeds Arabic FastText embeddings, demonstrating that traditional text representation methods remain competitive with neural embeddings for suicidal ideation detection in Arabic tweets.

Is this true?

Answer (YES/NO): YES